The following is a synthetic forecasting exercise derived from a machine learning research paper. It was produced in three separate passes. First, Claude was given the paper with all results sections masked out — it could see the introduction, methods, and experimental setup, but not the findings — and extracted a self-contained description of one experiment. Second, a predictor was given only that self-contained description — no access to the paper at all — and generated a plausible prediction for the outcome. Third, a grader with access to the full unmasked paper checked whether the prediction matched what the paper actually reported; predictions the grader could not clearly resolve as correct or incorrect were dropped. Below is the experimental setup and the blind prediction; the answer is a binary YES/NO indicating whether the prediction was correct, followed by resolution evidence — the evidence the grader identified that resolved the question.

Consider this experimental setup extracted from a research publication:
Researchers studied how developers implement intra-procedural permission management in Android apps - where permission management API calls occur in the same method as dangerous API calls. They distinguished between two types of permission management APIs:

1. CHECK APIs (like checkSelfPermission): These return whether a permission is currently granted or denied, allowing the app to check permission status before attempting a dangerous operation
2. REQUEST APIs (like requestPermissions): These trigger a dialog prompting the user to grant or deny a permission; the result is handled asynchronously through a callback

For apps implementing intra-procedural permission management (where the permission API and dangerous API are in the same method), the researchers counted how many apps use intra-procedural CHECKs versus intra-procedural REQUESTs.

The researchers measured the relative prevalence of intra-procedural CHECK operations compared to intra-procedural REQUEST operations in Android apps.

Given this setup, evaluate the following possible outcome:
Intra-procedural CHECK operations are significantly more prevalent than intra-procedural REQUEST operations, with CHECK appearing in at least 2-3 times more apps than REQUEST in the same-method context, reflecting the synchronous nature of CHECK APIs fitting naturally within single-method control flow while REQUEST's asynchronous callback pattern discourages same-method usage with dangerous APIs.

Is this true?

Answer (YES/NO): YES